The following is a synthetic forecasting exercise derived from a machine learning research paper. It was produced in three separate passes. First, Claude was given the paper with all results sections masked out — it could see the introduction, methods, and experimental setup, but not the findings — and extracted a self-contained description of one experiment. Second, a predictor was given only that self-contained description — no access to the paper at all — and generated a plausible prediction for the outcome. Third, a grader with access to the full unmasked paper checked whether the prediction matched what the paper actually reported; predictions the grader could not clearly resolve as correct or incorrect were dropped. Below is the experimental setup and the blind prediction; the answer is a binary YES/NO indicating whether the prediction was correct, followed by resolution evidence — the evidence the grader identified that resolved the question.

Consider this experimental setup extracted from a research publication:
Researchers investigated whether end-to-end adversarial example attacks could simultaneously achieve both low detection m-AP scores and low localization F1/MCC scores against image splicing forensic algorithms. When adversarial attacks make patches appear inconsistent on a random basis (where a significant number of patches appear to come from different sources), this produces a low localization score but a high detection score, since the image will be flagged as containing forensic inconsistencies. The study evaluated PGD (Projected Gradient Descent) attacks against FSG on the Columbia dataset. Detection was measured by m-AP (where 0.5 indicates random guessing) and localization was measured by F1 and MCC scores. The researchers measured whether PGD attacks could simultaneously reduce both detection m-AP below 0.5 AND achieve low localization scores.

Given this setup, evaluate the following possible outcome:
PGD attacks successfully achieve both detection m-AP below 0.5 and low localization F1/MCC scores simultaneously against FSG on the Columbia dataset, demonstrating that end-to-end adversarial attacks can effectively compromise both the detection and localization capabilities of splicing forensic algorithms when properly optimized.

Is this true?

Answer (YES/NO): NO